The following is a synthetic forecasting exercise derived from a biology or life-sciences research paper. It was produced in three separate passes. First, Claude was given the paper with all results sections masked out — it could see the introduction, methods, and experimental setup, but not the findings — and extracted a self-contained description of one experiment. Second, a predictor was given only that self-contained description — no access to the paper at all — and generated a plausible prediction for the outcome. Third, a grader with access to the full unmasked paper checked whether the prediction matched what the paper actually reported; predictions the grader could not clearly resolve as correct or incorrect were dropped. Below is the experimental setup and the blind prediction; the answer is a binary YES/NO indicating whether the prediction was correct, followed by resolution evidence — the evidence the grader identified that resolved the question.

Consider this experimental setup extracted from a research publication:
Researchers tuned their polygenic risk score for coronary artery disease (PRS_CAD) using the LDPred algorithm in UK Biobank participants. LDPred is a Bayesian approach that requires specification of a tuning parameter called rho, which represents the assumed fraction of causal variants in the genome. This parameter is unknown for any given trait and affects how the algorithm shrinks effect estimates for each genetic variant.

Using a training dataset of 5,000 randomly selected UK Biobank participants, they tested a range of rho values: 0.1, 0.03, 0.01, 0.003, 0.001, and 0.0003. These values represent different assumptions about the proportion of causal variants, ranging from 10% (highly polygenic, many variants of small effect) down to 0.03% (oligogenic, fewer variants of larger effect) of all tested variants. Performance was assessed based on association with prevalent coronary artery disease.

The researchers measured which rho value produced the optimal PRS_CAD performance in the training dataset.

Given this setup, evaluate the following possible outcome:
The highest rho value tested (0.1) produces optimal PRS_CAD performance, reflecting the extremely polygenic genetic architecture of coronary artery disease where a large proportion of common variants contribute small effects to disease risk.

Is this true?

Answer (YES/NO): NO